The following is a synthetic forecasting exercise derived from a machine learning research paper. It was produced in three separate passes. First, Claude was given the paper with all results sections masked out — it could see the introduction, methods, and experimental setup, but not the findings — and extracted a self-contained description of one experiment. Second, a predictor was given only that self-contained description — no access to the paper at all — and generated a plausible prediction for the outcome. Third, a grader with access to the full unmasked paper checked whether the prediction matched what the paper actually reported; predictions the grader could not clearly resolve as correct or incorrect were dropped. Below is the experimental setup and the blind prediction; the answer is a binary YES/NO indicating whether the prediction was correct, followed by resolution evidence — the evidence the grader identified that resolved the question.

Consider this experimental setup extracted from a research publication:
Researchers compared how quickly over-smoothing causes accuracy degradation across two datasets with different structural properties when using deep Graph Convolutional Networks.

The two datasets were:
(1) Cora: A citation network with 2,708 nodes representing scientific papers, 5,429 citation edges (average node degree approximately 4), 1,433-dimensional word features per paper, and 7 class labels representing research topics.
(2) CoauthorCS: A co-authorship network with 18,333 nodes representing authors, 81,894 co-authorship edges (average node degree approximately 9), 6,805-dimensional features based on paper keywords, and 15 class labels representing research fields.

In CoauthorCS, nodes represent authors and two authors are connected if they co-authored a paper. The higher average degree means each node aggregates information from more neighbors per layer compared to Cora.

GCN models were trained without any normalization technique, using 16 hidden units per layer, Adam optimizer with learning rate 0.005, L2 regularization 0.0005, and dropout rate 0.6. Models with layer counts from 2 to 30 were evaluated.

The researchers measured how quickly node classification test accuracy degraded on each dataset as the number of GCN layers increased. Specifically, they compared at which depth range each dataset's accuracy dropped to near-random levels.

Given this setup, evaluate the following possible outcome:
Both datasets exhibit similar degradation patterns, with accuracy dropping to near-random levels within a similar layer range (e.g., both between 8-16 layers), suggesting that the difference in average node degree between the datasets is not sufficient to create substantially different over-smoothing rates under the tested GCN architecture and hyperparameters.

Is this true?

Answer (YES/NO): NO